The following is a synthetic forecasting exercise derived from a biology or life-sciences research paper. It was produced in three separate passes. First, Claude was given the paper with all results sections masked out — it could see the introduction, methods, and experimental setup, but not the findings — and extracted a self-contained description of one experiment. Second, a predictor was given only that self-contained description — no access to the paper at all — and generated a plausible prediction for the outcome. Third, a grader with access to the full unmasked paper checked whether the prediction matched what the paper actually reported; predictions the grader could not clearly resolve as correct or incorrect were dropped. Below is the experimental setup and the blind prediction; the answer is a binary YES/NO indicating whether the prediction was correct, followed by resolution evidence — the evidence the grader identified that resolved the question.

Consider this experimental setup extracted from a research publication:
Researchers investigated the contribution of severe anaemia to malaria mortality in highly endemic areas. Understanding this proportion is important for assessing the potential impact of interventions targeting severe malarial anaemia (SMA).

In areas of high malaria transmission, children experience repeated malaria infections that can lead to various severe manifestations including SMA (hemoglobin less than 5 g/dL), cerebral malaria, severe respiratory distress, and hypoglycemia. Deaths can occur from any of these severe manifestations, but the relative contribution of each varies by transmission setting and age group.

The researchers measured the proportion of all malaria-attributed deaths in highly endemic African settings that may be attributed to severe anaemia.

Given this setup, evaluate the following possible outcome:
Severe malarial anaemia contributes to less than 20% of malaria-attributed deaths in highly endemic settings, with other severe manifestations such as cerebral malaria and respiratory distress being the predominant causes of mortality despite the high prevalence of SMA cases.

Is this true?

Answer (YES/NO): NO